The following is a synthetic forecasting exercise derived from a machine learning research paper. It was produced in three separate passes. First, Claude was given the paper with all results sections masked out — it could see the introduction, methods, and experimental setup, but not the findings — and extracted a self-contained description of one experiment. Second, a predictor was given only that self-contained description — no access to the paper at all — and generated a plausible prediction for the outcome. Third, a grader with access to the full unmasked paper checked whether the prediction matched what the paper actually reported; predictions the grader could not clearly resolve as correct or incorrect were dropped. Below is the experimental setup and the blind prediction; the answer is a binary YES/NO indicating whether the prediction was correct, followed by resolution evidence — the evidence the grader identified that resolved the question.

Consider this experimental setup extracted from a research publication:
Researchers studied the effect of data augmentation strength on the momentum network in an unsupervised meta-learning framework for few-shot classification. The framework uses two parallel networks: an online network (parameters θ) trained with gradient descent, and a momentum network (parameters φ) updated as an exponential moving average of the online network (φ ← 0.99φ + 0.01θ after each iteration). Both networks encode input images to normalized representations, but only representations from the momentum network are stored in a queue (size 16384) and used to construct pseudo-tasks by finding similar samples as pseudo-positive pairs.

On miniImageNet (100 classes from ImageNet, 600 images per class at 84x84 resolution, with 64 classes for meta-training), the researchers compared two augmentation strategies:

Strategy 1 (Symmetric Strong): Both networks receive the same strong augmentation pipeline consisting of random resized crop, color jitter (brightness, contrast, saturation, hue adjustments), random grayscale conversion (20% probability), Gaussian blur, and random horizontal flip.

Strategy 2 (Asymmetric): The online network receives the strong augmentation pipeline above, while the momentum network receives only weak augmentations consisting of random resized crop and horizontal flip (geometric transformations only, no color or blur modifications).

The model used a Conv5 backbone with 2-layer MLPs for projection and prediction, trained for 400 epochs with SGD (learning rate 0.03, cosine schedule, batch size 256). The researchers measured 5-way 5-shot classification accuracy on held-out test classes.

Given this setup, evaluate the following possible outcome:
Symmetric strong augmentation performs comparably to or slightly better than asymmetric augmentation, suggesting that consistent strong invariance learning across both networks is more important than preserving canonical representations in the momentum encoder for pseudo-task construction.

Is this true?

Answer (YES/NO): NO